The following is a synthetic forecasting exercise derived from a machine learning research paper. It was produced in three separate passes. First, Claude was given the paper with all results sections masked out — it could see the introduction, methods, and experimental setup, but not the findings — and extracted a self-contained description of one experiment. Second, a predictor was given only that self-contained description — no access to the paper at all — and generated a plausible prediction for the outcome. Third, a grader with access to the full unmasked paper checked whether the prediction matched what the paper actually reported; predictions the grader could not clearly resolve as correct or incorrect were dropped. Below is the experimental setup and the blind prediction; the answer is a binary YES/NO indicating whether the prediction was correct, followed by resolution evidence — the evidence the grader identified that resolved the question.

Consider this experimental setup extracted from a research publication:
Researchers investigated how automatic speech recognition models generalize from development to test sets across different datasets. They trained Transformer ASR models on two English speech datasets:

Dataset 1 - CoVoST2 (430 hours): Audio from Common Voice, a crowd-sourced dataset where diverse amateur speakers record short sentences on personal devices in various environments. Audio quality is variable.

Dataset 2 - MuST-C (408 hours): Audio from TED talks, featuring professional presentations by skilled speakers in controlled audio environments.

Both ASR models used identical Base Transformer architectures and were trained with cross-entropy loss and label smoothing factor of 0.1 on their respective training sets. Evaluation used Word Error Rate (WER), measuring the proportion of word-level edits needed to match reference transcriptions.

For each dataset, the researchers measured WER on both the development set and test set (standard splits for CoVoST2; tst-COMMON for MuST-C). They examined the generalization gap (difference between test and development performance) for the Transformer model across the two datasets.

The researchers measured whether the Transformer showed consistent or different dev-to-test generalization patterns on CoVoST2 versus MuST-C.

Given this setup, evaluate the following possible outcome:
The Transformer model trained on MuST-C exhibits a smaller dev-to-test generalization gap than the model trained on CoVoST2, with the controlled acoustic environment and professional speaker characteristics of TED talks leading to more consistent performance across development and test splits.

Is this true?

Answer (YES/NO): YES